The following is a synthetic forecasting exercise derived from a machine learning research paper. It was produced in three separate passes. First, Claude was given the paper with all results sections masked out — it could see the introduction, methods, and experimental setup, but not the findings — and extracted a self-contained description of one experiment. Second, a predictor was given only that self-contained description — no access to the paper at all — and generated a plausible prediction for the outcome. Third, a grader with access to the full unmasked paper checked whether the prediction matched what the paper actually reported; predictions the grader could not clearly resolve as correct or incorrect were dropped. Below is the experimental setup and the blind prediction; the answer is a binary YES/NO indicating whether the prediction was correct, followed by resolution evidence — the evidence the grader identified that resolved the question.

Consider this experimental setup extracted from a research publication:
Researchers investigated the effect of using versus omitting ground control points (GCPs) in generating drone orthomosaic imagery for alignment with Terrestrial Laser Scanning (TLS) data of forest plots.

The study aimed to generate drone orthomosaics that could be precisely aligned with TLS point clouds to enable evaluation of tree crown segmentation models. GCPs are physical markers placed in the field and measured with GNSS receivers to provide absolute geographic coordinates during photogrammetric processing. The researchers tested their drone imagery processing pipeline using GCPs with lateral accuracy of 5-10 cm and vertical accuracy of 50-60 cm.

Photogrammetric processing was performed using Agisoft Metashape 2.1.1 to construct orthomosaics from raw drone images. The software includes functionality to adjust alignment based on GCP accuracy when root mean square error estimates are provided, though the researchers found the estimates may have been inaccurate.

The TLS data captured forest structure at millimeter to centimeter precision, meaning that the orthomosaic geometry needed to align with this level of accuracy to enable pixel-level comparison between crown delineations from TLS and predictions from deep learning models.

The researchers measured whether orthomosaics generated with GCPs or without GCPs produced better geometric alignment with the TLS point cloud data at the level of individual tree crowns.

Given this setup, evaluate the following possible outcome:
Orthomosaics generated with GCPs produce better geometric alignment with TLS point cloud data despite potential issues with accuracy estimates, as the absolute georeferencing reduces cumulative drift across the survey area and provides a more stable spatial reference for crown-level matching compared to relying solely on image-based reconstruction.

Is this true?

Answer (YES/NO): NO